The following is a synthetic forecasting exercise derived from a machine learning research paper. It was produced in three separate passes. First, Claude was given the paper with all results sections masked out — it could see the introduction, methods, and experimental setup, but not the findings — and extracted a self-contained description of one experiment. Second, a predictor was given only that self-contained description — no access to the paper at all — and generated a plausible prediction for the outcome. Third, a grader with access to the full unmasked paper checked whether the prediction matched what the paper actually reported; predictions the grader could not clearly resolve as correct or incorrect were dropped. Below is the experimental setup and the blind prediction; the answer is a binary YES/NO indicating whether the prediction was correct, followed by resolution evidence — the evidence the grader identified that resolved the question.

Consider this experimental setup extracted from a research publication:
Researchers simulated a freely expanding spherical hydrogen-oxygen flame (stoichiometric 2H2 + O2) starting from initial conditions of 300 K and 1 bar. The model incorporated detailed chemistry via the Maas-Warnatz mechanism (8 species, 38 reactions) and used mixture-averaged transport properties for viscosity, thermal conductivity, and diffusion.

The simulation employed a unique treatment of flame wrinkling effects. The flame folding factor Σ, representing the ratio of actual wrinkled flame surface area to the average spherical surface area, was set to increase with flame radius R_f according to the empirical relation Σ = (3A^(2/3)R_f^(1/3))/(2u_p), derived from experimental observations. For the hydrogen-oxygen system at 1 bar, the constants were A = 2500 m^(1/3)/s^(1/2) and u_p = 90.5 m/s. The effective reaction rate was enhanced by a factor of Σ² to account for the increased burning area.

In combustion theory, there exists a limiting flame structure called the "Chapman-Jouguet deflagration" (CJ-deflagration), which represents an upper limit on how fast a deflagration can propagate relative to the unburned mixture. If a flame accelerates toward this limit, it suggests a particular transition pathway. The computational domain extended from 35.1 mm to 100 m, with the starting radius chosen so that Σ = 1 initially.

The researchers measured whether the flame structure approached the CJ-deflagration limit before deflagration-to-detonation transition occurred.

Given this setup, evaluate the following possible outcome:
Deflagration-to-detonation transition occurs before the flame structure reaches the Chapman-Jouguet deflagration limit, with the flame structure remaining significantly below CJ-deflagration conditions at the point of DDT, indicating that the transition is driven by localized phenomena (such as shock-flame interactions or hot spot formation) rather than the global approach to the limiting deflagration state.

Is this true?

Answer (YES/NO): NO